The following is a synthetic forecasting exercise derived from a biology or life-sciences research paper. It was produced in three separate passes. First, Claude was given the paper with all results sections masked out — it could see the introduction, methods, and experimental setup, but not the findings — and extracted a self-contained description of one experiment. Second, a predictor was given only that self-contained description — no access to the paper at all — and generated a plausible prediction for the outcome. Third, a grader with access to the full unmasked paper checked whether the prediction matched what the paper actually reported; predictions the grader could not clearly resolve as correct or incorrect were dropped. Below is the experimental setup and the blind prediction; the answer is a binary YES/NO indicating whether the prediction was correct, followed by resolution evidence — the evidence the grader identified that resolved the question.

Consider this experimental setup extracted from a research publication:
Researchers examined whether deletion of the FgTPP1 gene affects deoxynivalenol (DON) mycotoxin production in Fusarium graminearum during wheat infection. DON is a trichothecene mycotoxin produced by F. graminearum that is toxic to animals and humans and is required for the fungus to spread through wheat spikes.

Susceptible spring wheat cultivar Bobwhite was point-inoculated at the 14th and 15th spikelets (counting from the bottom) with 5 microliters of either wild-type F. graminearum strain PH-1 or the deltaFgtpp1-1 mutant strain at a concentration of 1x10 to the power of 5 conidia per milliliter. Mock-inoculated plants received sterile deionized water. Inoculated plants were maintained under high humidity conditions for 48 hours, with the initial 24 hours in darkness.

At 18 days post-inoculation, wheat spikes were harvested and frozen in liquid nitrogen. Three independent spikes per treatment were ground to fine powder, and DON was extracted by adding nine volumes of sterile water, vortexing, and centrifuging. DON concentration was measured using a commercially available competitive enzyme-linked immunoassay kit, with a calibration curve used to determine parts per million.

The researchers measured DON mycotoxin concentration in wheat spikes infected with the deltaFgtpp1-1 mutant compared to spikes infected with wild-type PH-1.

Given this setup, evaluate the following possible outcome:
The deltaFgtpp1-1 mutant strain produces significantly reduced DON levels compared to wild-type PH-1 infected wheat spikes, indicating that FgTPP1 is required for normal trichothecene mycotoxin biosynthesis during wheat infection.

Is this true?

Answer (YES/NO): NO